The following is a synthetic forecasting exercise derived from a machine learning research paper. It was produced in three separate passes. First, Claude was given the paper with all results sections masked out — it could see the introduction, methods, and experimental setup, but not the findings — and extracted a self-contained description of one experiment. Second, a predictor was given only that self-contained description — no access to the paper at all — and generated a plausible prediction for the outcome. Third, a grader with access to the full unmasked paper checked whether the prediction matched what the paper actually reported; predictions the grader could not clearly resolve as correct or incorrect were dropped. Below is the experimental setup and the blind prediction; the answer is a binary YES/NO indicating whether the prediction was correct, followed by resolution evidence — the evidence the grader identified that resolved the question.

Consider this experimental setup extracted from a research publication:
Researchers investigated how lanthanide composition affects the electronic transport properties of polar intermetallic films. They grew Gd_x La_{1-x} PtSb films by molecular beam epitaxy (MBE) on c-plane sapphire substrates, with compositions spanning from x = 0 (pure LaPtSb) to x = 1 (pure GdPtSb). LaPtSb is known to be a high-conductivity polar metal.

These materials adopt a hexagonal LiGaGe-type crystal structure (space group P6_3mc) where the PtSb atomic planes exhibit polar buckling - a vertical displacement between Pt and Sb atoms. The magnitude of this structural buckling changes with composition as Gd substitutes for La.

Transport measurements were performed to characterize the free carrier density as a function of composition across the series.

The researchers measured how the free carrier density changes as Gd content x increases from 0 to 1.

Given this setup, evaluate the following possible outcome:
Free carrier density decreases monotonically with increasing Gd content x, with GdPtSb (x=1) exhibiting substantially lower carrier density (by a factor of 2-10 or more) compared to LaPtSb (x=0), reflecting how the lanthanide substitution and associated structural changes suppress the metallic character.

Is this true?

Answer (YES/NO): YES